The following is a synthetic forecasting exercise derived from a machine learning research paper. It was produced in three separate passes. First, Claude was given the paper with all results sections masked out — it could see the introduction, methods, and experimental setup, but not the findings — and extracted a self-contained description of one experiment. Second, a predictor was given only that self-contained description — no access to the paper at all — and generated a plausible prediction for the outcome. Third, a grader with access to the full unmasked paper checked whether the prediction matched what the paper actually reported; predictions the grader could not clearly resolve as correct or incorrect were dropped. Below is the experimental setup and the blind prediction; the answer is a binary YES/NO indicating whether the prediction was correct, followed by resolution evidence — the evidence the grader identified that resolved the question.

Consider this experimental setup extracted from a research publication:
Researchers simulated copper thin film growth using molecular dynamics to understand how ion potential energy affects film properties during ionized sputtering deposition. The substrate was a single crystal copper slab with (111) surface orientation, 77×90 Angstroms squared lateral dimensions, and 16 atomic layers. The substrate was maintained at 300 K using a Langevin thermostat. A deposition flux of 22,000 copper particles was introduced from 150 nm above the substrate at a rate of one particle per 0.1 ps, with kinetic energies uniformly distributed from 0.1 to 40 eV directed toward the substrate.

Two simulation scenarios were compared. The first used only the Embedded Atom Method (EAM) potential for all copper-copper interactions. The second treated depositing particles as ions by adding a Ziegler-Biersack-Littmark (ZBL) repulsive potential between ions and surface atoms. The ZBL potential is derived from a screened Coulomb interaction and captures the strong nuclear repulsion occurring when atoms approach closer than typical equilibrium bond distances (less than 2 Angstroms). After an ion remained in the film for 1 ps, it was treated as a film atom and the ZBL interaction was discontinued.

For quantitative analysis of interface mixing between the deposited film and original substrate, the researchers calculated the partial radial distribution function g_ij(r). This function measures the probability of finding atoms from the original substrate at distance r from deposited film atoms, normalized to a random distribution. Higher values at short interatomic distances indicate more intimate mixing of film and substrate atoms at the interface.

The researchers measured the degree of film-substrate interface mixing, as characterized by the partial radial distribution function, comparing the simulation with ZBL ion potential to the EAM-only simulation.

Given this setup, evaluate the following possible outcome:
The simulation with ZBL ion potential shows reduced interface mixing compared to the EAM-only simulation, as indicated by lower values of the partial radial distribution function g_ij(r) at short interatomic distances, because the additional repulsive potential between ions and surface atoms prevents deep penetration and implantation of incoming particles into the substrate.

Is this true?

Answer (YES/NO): NO